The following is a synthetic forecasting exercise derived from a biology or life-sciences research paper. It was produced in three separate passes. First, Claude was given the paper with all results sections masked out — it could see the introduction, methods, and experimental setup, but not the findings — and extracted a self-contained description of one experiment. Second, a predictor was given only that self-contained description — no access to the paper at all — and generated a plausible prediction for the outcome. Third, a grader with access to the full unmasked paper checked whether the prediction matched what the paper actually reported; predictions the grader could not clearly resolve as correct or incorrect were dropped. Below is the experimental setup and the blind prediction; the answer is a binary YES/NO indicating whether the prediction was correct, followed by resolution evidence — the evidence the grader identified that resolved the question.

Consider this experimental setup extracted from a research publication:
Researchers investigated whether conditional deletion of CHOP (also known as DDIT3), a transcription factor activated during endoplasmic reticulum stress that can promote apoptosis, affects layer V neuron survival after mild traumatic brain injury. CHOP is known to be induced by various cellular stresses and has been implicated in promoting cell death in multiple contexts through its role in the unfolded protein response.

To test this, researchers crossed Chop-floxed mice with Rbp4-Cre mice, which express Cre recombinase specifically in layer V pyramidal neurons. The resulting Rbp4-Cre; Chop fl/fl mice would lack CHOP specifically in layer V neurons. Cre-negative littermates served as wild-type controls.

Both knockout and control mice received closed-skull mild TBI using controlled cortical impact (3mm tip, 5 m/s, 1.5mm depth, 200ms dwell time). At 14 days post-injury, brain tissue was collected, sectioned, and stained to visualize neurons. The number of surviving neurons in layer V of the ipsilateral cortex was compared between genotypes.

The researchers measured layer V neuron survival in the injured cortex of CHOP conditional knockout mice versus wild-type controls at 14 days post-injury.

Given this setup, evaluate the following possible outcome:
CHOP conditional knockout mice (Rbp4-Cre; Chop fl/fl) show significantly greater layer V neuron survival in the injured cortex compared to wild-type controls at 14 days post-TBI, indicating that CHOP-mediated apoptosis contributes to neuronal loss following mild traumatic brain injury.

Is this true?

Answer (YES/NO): NO